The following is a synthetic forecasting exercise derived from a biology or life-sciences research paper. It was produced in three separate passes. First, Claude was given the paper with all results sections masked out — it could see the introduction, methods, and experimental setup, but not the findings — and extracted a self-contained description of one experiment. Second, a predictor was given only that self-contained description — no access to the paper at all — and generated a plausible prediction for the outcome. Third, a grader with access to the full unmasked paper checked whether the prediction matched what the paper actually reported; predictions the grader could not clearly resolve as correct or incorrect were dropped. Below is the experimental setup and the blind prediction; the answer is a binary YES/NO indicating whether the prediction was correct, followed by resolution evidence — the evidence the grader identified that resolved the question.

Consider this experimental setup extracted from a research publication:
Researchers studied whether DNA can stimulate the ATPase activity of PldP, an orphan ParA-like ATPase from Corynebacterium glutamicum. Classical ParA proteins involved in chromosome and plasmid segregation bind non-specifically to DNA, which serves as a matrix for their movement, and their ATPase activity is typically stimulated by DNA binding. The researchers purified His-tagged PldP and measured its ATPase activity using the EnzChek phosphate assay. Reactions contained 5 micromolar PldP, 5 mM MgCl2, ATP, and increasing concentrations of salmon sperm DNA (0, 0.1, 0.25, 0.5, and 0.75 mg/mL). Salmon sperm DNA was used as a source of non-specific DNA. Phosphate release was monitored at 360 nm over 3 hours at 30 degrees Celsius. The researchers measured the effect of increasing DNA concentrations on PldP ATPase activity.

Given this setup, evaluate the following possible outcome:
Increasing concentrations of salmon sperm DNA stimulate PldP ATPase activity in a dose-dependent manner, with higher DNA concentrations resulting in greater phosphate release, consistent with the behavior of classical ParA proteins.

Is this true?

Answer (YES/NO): NO